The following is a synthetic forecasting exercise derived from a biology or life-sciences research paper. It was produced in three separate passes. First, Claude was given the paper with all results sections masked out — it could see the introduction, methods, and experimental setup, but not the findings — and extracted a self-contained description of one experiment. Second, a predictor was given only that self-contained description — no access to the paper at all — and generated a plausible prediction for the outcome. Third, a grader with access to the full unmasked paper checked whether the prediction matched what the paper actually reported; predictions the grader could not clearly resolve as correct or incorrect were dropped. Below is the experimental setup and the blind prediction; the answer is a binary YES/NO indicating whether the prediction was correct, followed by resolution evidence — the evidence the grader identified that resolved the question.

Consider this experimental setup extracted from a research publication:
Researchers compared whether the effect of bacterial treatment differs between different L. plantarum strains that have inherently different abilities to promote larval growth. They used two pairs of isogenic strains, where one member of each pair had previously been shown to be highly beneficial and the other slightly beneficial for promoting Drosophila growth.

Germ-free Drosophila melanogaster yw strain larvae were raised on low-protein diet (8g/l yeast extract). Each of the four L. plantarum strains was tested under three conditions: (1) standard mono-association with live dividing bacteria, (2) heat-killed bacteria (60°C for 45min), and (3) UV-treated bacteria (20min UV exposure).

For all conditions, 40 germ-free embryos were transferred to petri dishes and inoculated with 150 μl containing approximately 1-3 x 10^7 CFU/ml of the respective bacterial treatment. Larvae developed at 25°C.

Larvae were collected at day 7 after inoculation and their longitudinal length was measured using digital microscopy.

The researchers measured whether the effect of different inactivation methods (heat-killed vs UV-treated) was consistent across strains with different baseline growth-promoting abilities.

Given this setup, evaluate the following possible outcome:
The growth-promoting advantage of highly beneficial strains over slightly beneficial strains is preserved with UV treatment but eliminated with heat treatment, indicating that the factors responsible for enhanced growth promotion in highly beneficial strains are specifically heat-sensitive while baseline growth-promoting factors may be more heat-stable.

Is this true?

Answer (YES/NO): NO